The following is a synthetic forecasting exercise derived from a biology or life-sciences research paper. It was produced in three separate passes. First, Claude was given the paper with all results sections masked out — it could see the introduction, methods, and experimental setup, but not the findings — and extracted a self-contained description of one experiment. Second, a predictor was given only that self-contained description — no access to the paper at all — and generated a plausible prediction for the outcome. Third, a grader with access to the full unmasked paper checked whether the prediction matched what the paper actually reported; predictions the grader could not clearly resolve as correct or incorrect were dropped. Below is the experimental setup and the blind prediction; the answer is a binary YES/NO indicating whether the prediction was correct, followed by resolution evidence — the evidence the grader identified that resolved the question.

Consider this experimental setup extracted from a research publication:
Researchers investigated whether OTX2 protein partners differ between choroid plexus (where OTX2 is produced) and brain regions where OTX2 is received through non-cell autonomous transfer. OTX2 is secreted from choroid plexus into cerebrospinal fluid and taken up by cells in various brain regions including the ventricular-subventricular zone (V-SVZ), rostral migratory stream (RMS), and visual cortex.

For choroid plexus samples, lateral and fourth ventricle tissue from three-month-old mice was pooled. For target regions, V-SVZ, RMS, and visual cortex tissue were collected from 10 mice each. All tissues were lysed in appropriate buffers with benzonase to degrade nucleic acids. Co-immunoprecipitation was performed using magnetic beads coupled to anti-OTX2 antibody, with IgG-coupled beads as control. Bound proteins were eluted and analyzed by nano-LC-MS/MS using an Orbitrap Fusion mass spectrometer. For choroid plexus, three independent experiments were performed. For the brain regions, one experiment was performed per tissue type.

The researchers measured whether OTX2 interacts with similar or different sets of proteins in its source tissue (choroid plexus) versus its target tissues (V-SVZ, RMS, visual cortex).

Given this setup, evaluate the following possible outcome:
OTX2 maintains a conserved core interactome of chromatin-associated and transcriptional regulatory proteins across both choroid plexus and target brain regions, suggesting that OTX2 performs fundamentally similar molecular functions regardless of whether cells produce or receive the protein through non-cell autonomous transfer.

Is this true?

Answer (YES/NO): NO